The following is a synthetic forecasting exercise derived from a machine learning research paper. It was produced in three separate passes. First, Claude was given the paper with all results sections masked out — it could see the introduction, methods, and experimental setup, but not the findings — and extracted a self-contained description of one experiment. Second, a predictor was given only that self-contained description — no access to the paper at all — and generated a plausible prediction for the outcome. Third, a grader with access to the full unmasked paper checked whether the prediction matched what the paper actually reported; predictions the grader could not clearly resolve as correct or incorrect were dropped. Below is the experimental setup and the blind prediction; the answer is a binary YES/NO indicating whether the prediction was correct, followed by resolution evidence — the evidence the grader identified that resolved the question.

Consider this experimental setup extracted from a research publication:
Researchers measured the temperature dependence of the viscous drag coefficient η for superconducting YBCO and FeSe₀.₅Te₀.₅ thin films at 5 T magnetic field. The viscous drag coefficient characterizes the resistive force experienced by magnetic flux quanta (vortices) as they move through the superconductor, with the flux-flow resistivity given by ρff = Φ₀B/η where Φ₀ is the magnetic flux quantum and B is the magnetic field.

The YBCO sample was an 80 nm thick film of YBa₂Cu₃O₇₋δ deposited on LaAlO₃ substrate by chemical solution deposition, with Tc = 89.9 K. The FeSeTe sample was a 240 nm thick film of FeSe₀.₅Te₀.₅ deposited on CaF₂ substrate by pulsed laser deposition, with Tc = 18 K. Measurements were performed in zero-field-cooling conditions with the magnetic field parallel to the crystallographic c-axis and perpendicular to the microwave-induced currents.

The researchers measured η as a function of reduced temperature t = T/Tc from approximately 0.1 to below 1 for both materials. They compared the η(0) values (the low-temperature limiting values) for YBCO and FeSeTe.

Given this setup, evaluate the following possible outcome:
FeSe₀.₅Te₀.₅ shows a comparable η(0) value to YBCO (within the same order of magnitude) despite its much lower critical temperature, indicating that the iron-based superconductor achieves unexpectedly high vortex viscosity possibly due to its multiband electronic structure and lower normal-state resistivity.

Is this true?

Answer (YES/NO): YES